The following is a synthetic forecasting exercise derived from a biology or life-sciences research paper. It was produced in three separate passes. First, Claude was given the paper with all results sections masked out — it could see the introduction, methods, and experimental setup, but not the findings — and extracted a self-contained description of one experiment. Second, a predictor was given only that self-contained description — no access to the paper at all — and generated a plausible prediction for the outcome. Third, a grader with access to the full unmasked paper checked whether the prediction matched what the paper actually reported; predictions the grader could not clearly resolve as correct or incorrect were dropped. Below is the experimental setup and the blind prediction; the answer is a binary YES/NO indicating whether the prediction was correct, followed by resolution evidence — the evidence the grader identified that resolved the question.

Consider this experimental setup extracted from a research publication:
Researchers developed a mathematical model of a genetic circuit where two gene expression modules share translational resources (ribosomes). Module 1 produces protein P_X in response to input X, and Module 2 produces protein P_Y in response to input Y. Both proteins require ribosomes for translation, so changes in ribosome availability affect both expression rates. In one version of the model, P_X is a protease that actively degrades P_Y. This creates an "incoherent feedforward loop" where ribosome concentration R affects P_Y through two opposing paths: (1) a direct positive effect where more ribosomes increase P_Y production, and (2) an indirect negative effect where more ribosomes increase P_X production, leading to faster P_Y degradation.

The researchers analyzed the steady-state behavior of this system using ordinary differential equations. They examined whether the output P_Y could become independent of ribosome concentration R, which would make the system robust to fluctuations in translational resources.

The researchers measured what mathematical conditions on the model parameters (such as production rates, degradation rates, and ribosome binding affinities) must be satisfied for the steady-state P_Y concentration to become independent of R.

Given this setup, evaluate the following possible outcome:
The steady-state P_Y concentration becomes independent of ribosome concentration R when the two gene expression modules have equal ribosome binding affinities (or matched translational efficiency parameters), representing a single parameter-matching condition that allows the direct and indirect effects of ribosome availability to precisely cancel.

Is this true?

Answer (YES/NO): NO